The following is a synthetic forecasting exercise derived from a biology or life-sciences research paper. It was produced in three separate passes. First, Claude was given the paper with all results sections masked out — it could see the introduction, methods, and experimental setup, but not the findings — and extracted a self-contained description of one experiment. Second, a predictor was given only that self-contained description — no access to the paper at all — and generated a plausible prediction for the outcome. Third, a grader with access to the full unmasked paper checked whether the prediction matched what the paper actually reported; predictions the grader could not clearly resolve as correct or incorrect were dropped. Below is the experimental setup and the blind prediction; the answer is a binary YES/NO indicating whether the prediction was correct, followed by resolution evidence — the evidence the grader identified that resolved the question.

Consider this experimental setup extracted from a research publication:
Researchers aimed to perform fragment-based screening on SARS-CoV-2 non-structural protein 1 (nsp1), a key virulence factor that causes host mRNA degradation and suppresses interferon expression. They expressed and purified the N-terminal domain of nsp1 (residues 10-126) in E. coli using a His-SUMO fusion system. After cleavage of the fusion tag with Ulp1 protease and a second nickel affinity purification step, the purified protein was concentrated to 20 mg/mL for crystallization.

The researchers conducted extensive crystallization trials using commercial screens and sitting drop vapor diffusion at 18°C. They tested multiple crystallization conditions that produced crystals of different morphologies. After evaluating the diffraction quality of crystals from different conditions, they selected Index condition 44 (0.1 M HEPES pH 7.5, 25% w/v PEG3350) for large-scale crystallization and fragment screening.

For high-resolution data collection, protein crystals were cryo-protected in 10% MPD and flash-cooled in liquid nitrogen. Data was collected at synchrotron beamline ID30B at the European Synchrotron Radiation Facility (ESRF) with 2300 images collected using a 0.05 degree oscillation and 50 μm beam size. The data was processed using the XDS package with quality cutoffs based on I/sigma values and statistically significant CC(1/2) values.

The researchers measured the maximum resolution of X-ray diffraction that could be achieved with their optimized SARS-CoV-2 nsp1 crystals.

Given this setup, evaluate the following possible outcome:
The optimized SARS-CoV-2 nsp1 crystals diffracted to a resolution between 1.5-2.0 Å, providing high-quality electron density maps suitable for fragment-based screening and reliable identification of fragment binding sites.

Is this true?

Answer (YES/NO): NO